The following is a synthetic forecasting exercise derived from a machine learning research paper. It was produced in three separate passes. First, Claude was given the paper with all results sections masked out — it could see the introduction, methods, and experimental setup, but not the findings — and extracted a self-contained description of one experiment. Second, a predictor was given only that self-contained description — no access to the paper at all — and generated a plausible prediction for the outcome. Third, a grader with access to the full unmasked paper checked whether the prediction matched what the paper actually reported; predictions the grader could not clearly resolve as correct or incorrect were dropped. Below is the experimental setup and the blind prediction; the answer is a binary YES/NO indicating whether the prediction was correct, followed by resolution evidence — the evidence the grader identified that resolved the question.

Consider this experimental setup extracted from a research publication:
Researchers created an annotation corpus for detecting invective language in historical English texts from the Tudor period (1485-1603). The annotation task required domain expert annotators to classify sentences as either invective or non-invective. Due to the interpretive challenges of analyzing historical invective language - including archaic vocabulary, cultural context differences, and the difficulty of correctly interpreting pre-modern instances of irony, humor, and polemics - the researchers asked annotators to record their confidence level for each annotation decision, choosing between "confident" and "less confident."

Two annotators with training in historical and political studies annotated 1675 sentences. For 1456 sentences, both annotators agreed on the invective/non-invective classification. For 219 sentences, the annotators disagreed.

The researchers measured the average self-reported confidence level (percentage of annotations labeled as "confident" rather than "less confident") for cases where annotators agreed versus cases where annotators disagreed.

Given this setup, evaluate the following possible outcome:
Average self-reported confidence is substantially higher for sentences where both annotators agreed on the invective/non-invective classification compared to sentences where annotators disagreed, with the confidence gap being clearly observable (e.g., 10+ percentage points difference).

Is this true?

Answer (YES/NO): YES